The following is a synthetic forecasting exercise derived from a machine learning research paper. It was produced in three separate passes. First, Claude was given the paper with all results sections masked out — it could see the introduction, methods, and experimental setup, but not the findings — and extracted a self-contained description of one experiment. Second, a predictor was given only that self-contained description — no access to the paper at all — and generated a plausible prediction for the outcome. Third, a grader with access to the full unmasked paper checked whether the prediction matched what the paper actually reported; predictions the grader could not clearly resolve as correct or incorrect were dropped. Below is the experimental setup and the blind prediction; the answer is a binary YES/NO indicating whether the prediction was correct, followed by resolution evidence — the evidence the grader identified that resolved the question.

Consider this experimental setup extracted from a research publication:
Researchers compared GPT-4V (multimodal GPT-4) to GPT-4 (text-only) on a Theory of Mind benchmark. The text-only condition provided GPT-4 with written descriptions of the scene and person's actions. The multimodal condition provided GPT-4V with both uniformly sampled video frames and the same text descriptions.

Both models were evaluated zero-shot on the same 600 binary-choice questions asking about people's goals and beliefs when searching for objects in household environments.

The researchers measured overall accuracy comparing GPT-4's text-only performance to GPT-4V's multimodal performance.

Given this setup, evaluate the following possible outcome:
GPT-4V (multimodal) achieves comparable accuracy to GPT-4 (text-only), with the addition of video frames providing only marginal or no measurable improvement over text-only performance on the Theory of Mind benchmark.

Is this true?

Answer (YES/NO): NO